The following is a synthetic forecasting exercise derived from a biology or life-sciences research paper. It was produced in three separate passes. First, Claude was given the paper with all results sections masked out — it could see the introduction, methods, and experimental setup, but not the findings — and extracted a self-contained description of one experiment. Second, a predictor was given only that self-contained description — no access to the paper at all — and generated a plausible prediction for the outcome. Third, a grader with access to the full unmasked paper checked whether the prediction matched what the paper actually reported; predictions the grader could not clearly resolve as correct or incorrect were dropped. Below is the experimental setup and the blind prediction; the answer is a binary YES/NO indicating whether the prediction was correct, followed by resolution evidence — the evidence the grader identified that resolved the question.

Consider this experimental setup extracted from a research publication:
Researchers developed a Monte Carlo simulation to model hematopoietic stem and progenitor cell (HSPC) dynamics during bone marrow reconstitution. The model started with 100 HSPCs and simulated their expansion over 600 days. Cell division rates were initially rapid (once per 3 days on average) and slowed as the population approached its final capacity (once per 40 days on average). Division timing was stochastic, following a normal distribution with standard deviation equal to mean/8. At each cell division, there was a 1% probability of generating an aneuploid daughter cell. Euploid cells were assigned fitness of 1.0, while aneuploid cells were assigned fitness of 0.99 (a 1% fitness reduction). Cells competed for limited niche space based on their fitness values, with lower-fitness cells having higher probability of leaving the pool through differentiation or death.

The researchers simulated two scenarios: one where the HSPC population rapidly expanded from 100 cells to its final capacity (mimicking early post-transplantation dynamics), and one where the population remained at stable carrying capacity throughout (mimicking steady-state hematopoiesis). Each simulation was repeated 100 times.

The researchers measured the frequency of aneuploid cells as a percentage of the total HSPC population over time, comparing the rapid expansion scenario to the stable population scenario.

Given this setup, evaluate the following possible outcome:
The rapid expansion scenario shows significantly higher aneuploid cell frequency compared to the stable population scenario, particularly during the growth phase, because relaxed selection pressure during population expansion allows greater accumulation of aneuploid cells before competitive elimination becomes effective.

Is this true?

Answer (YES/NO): YES